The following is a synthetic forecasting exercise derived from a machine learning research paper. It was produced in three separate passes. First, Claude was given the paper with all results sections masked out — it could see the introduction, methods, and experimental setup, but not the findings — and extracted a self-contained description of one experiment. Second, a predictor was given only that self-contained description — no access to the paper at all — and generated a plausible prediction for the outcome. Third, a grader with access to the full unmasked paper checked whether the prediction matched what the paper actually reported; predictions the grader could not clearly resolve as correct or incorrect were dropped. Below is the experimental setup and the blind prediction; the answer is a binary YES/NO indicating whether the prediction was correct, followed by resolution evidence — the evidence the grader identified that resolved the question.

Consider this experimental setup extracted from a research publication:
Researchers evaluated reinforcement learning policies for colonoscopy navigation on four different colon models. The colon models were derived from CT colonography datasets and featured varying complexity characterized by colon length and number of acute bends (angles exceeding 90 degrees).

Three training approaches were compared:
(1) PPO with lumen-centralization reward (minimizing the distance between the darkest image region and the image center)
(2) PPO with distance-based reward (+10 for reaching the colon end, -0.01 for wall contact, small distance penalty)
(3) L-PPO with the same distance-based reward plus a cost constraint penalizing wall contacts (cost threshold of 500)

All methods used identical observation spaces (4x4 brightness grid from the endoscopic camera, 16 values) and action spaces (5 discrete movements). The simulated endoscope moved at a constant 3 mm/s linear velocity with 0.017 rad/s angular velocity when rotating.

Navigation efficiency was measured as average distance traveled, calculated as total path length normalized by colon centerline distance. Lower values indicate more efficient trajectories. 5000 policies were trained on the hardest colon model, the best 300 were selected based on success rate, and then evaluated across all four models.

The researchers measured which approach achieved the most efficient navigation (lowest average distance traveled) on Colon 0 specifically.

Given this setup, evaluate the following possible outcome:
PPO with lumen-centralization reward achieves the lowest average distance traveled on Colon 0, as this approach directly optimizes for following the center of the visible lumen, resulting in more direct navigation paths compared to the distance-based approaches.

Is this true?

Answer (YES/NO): YES